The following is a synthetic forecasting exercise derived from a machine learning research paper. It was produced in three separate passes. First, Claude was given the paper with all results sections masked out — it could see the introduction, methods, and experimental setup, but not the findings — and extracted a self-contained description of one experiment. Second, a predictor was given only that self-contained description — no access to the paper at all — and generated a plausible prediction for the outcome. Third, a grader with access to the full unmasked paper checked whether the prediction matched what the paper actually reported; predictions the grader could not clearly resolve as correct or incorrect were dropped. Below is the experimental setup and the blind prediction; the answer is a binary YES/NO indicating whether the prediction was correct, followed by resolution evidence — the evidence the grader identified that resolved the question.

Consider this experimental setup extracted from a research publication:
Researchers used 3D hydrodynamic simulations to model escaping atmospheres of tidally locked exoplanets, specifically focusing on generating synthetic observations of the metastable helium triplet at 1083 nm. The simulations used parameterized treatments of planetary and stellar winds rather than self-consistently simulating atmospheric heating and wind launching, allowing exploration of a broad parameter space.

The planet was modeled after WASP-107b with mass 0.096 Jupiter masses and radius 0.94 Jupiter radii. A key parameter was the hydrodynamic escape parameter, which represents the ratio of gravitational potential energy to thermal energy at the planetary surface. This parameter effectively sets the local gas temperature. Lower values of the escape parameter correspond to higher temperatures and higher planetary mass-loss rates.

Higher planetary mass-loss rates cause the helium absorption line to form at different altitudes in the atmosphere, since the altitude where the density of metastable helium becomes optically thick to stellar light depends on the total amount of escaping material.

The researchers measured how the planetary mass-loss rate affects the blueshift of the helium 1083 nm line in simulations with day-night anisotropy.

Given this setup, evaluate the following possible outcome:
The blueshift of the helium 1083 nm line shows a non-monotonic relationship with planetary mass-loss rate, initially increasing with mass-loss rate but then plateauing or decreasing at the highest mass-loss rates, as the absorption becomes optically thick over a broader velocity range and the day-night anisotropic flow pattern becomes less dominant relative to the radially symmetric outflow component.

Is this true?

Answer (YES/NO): NO